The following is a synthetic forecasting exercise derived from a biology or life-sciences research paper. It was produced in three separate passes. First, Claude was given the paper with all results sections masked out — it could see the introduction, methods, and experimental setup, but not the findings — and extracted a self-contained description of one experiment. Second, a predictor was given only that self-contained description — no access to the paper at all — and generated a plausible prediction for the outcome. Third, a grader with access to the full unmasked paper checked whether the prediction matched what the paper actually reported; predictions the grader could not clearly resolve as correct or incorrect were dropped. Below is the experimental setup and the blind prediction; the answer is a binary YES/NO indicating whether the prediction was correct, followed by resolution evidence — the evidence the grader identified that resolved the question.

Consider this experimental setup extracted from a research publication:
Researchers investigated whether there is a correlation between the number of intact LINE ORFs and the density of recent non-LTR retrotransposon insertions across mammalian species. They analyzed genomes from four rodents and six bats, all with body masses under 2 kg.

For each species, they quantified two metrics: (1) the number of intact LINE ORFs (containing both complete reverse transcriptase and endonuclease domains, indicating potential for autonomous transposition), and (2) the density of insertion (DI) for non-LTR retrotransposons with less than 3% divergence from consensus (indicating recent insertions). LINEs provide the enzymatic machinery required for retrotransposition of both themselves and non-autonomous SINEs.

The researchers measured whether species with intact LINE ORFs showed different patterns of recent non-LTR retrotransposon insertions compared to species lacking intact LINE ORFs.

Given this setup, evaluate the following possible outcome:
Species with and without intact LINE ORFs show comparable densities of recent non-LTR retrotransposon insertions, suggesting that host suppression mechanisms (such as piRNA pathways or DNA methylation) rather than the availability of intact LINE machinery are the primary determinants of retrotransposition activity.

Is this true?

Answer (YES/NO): NO